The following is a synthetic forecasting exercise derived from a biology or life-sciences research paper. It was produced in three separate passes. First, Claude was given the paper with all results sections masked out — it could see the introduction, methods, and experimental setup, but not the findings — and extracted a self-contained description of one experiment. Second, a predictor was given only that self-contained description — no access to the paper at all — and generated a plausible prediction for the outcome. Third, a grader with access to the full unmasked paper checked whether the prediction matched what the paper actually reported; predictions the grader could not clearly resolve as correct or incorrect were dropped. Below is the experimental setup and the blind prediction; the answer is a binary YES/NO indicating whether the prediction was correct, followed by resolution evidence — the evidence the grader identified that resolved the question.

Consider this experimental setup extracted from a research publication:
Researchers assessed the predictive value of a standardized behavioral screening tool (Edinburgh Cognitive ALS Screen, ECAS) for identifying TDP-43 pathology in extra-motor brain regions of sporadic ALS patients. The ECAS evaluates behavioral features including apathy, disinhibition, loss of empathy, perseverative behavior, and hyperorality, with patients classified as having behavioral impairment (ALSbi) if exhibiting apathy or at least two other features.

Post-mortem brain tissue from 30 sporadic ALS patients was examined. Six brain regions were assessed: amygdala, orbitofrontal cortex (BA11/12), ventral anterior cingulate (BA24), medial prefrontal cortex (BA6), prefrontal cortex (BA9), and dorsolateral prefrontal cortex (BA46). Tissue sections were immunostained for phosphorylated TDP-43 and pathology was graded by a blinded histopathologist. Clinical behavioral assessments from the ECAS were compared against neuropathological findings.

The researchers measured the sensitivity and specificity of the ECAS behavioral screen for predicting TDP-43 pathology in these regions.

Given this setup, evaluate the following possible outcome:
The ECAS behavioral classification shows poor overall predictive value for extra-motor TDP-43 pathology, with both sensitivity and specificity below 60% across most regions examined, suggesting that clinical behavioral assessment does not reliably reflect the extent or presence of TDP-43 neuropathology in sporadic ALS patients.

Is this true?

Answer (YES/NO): NO